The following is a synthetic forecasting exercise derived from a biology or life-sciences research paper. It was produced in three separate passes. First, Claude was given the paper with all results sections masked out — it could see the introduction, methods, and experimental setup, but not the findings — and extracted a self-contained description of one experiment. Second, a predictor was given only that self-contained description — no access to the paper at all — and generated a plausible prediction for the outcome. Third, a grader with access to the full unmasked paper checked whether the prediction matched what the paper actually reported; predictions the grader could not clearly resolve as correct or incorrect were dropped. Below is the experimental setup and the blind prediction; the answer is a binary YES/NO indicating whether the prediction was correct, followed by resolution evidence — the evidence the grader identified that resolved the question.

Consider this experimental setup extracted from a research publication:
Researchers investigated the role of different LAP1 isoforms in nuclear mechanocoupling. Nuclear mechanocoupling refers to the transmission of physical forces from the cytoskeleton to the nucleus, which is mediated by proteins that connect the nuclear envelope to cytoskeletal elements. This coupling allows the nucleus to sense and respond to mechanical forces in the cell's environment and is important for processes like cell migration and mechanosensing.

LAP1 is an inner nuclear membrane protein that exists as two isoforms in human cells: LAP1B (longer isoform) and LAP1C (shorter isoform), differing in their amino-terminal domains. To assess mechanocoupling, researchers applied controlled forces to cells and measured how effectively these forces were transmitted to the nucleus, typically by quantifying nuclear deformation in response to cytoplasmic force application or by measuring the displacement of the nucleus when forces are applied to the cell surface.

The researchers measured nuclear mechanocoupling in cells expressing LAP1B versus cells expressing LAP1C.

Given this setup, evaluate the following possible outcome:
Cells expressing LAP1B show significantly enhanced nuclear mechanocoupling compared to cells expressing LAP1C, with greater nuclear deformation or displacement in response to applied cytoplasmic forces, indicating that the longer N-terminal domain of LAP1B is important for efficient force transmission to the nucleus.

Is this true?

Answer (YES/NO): YES